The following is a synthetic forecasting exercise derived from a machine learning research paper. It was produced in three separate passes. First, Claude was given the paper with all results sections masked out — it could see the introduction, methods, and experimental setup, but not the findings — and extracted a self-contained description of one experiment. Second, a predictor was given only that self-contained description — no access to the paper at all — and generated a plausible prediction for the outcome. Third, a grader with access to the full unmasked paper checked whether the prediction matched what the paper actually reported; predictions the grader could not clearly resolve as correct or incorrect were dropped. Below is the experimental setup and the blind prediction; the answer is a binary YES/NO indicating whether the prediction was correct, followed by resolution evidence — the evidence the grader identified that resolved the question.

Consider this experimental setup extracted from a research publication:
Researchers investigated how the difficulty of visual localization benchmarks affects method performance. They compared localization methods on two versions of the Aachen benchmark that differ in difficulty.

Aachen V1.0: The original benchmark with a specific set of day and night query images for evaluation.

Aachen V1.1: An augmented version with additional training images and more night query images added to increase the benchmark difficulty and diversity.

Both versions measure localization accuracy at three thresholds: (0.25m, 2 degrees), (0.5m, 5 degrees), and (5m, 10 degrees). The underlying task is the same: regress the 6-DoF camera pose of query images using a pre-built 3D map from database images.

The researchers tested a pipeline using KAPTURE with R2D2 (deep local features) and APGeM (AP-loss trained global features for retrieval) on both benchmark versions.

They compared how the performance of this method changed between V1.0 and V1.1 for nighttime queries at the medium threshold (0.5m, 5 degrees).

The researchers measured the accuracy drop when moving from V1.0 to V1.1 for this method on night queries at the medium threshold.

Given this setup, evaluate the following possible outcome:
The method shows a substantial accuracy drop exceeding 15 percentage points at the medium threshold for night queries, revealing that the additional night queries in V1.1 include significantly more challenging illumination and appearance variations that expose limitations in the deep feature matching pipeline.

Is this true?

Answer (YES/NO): NO